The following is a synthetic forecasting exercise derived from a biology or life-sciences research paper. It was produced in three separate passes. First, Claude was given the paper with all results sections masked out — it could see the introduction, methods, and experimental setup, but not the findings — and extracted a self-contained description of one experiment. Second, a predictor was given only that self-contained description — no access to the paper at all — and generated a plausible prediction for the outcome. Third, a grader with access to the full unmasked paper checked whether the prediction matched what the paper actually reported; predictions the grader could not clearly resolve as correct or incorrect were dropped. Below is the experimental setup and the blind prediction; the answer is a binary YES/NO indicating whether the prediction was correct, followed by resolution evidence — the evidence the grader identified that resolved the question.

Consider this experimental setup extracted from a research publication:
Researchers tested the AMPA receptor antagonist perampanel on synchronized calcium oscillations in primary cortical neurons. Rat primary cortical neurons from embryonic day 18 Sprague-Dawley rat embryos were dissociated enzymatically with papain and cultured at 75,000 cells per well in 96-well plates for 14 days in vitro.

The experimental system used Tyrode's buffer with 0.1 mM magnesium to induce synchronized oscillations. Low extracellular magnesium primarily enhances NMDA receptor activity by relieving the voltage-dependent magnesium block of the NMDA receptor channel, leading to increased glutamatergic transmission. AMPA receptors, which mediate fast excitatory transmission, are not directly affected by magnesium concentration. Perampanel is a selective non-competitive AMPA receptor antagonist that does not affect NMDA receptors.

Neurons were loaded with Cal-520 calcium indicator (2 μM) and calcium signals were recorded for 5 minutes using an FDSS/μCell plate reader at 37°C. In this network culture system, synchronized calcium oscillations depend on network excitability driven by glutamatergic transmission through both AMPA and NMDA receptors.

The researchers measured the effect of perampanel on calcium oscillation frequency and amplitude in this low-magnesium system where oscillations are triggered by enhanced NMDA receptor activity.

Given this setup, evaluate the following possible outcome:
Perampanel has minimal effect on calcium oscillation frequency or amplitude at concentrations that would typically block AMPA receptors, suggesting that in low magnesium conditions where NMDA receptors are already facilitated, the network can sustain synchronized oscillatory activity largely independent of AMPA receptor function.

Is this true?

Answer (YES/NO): NO